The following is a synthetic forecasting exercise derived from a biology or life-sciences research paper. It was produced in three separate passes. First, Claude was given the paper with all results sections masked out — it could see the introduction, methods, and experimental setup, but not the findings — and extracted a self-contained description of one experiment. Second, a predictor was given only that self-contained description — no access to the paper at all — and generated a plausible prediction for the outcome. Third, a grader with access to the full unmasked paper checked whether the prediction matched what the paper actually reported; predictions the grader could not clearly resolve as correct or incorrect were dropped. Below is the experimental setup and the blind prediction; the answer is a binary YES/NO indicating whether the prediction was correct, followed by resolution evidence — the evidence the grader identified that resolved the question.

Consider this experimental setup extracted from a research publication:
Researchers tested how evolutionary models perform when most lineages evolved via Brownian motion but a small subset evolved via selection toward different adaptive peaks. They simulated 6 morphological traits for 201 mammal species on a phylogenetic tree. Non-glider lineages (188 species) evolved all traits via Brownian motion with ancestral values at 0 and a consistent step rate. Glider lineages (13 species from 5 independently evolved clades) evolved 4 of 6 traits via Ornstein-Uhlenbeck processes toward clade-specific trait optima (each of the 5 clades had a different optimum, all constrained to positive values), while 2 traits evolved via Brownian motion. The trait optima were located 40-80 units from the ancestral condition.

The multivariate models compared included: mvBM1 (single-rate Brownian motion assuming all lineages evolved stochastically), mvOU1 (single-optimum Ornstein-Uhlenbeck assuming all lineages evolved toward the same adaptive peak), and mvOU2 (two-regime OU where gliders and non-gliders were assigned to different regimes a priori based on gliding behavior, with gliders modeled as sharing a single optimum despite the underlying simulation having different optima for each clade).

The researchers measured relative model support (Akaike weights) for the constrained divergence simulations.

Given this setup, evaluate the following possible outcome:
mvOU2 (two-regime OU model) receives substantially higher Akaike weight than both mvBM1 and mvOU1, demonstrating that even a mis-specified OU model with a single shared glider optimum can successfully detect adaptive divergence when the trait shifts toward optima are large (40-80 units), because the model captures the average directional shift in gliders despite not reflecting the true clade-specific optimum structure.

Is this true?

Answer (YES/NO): NO